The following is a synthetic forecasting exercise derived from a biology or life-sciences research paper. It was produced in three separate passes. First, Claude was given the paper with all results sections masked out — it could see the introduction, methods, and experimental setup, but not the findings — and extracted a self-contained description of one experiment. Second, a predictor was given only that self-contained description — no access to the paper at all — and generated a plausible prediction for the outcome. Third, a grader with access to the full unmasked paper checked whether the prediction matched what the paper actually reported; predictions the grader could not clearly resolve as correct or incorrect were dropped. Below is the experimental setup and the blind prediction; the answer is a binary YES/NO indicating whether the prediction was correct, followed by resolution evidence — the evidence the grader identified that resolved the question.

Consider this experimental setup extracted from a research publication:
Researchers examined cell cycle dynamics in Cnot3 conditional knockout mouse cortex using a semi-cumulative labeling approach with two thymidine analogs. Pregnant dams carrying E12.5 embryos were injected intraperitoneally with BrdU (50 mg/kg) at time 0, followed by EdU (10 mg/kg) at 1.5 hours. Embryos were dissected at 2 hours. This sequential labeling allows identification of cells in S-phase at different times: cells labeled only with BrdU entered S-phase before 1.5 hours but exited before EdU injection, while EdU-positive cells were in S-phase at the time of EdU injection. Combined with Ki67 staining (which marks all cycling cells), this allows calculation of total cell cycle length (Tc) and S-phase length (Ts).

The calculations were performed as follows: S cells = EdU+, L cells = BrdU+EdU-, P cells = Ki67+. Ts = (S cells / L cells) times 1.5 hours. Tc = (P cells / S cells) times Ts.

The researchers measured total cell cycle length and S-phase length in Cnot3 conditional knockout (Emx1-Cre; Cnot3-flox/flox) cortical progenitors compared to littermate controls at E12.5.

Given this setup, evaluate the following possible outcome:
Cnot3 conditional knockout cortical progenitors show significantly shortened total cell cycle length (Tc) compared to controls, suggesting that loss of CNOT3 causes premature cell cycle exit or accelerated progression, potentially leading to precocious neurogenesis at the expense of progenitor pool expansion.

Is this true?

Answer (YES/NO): NO